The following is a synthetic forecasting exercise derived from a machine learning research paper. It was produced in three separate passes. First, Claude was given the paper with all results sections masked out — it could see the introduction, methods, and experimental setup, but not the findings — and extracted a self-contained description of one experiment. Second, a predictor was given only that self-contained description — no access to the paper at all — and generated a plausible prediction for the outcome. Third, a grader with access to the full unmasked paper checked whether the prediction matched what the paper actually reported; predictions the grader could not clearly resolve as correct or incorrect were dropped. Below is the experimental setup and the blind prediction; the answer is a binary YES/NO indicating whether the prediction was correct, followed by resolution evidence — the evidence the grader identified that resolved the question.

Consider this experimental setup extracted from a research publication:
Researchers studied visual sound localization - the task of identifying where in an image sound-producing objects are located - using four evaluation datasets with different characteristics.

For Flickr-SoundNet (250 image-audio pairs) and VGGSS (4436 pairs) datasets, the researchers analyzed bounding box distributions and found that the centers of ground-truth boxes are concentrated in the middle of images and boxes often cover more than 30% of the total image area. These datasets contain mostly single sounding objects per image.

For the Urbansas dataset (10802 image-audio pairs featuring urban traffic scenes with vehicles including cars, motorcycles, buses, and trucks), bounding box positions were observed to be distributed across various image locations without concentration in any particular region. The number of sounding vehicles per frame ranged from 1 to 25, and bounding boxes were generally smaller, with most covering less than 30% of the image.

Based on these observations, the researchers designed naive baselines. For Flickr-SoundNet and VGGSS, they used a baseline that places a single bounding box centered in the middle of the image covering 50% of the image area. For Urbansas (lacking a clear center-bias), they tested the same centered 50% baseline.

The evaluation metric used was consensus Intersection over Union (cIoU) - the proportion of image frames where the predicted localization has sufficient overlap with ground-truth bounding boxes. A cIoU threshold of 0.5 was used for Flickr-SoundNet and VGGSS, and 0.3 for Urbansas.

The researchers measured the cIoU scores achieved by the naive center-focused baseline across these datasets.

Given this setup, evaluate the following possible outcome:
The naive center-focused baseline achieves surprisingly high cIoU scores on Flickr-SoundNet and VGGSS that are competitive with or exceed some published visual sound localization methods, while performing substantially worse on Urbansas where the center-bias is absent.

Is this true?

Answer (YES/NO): YES